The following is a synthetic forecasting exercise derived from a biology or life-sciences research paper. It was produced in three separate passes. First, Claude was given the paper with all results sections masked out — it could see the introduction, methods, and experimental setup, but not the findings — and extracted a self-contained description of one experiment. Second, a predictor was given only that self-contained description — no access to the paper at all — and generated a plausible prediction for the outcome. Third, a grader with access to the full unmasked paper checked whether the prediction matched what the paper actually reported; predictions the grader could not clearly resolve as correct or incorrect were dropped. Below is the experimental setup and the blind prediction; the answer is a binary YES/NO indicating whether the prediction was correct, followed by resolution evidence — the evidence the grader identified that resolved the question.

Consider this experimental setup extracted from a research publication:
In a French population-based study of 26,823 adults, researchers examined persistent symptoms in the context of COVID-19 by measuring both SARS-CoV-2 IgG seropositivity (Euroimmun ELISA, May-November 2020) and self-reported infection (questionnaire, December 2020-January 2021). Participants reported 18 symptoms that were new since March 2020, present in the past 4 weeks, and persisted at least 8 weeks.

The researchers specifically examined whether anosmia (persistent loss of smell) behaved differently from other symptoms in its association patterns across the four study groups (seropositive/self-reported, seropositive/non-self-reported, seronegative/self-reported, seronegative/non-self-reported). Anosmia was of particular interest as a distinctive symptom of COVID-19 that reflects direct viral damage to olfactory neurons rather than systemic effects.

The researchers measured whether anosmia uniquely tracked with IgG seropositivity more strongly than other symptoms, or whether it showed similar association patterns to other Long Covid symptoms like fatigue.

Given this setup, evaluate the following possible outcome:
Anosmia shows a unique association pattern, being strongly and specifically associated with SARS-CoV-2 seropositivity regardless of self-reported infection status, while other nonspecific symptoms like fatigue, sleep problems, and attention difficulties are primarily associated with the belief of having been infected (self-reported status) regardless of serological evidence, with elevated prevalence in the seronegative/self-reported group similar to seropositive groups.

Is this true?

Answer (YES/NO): YES